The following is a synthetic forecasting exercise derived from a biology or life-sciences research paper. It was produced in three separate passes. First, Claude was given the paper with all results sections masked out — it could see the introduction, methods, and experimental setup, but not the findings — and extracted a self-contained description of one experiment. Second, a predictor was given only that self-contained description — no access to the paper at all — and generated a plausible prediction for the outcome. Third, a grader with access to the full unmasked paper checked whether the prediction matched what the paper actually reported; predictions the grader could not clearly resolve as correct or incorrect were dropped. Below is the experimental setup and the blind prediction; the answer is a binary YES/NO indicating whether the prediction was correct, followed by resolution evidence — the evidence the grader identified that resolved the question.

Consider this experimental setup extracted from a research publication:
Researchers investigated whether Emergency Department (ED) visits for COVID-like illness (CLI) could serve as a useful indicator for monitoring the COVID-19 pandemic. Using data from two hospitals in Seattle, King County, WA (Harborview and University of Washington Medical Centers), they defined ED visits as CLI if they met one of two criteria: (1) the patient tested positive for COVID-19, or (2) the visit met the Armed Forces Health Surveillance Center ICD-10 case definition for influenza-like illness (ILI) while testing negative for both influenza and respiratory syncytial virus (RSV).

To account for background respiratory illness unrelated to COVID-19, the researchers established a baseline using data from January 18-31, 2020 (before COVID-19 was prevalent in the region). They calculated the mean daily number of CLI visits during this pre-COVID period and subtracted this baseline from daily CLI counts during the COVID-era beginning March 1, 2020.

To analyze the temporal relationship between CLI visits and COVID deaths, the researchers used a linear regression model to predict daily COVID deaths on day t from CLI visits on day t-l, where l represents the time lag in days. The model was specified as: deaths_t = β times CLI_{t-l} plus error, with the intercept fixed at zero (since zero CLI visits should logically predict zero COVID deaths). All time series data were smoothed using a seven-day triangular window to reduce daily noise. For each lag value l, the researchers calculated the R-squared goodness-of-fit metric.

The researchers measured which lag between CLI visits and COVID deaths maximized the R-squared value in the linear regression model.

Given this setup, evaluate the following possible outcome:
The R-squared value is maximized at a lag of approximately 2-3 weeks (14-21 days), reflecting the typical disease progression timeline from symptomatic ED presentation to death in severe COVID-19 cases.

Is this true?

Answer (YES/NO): YES